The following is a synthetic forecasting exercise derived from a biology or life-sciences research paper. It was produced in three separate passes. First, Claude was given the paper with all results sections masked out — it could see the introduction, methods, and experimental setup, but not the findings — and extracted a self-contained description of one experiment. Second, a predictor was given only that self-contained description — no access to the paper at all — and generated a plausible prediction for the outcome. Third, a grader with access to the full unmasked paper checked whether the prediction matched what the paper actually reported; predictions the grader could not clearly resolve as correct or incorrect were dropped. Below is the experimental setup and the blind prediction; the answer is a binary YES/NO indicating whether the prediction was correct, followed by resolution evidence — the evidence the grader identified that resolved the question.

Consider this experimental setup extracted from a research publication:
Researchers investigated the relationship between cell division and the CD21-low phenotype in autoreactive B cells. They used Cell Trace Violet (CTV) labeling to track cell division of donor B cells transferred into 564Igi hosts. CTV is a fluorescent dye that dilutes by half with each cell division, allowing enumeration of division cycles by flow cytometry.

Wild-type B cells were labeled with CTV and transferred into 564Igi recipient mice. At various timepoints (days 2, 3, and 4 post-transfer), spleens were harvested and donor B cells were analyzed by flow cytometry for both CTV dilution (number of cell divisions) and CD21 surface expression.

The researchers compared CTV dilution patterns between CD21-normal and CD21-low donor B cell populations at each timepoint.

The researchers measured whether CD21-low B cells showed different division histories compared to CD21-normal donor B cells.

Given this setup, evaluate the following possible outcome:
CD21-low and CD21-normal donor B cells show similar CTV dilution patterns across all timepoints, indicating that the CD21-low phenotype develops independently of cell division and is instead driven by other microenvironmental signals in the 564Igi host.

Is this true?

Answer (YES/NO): NO